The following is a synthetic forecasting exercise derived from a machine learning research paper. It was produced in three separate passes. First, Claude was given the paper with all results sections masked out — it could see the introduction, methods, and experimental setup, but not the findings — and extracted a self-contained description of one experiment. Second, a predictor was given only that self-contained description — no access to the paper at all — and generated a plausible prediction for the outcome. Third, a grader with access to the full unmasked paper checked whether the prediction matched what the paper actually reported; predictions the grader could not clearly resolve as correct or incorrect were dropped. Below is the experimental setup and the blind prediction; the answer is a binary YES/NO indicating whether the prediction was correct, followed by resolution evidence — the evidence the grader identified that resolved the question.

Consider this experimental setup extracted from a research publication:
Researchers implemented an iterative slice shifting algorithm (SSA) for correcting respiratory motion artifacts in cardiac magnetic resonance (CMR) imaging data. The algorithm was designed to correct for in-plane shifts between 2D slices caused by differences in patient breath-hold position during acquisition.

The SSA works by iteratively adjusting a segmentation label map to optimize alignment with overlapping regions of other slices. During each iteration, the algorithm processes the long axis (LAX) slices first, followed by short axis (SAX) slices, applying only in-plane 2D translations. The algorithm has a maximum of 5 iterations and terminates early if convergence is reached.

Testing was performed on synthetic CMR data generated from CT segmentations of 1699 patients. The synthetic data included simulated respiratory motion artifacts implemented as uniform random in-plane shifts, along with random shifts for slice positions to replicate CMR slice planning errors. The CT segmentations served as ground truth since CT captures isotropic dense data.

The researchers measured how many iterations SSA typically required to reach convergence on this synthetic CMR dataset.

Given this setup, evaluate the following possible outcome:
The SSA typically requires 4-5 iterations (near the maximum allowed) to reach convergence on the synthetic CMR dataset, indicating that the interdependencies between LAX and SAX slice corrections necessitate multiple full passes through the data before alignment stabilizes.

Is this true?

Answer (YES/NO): NO